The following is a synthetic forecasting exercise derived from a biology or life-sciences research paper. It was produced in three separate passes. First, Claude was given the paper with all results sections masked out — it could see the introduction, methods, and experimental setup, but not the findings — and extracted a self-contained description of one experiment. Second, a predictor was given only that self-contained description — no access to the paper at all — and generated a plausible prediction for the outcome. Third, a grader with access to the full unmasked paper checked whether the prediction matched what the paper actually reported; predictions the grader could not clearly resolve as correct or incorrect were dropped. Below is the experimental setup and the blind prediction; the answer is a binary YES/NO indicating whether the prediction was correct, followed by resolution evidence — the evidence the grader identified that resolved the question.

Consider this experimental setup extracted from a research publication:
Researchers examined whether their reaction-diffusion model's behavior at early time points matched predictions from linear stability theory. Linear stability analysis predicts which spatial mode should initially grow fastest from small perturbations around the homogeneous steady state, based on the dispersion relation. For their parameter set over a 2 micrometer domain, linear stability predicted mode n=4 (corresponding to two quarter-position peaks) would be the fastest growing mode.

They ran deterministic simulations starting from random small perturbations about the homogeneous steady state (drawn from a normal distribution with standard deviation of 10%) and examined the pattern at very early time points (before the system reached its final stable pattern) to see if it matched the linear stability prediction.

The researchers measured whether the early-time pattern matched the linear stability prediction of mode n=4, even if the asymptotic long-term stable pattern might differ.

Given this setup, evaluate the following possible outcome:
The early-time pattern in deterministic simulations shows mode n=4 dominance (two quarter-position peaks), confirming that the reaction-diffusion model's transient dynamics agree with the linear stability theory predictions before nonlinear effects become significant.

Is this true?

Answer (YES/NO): NO